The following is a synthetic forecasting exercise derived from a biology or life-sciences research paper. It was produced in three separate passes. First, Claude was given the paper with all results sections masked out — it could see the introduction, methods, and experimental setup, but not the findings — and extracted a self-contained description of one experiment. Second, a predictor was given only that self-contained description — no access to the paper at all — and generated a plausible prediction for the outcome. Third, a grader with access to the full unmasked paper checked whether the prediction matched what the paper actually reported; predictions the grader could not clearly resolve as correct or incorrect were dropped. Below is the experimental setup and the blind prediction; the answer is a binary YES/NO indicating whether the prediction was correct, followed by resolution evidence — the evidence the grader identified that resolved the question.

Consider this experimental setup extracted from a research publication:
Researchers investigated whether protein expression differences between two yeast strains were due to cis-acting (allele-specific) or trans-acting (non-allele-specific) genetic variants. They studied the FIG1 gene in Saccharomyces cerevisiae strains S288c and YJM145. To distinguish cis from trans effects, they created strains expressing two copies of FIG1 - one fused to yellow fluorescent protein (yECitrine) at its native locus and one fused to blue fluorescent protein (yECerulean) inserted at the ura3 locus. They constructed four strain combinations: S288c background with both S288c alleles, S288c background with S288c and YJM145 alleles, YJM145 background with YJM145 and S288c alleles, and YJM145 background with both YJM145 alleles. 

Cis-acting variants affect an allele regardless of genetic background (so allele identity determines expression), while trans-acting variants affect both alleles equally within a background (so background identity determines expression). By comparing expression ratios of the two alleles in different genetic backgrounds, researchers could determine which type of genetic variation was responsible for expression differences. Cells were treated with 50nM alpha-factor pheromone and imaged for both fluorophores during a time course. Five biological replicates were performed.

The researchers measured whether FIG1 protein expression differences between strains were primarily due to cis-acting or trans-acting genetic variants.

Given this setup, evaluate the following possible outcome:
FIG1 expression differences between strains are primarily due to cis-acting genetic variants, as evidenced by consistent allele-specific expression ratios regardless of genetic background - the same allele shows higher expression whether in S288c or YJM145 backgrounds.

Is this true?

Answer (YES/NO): NO